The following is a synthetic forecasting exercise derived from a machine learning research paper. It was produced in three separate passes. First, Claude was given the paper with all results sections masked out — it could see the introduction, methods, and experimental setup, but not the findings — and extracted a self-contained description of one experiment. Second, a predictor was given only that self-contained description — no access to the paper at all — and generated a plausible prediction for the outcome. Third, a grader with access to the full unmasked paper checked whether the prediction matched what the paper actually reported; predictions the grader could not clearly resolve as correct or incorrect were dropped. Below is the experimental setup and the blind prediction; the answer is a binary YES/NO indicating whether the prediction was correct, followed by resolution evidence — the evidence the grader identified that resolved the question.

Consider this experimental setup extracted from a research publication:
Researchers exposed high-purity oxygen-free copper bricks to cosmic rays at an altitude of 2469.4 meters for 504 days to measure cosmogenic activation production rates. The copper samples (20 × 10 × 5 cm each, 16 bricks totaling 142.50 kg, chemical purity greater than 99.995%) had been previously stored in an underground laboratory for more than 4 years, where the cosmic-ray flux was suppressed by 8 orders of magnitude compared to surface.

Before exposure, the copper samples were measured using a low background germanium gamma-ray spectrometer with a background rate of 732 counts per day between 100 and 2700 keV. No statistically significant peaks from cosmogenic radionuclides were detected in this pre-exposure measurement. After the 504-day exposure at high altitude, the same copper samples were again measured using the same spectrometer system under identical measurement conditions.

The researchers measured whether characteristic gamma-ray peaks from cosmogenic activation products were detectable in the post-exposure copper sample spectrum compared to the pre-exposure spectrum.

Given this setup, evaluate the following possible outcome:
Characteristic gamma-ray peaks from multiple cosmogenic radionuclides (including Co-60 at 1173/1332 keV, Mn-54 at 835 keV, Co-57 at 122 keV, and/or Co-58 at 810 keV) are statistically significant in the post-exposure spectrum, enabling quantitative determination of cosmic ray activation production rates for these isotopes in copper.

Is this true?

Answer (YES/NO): YES